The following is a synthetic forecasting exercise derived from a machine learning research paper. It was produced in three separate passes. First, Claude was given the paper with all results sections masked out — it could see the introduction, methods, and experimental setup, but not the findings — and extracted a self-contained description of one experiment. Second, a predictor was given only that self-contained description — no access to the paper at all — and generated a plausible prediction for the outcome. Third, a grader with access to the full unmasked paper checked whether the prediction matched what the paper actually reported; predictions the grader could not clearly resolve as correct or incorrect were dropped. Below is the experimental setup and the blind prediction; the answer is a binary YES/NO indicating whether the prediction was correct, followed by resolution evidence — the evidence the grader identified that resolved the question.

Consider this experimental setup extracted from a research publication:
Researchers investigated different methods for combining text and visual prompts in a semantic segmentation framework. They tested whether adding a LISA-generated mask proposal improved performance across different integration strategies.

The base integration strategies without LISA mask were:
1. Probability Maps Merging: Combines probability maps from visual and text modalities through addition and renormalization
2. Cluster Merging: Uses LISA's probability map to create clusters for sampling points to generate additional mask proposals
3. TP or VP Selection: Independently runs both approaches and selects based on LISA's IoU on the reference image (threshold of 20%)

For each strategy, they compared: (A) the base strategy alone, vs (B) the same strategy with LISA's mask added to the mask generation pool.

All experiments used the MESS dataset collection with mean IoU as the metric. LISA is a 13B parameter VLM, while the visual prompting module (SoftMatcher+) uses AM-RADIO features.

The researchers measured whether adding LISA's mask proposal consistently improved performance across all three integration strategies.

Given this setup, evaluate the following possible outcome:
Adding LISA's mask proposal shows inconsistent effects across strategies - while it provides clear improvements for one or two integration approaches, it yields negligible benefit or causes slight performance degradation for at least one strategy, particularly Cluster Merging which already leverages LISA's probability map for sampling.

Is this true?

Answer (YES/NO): NO